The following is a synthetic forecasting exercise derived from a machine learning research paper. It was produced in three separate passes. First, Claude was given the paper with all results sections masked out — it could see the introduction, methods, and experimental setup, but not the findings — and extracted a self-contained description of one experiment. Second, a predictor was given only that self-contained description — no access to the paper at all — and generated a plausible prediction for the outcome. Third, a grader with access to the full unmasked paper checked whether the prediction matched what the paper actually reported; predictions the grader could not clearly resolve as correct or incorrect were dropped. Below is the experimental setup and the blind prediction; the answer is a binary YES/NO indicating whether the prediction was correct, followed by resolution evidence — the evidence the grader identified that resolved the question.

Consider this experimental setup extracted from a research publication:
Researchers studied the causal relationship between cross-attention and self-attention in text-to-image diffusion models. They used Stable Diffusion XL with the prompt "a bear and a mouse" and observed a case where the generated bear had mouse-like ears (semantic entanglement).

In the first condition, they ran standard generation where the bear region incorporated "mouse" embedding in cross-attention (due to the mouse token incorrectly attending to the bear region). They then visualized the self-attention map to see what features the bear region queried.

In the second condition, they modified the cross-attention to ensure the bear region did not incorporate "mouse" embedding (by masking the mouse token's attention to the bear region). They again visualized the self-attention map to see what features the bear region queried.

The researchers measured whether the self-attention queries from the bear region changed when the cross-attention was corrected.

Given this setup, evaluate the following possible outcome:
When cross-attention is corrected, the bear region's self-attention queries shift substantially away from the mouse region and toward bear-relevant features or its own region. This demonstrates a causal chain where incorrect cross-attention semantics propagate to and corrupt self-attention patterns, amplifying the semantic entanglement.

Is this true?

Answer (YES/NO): YES